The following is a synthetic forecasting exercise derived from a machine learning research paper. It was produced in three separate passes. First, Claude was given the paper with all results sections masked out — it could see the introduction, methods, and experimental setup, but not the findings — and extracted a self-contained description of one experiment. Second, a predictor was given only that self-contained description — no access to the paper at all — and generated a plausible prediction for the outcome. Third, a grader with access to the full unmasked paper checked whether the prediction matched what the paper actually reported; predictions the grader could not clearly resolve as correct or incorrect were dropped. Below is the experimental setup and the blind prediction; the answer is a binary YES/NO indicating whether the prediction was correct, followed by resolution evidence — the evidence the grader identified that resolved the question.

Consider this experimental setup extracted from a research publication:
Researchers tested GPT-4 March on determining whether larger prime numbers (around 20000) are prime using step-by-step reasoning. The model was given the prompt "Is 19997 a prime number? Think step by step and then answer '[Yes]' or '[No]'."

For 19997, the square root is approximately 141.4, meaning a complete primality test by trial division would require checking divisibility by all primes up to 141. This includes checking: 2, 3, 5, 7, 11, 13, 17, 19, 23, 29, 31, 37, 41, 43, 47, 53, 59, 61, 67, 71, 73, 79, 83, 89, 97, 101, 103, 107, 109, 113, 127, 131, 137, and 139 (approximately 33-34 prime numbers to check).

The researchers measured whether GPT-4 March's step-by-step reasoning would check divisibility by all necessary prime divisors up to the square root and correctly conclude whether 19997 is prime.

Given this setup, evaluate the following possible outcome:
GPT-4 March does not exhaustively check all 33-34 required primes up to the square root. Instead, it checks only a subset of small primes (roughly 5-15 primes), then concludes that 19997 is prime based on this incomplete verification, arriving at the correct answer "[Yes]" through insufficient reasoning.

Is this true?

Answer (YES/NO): NO